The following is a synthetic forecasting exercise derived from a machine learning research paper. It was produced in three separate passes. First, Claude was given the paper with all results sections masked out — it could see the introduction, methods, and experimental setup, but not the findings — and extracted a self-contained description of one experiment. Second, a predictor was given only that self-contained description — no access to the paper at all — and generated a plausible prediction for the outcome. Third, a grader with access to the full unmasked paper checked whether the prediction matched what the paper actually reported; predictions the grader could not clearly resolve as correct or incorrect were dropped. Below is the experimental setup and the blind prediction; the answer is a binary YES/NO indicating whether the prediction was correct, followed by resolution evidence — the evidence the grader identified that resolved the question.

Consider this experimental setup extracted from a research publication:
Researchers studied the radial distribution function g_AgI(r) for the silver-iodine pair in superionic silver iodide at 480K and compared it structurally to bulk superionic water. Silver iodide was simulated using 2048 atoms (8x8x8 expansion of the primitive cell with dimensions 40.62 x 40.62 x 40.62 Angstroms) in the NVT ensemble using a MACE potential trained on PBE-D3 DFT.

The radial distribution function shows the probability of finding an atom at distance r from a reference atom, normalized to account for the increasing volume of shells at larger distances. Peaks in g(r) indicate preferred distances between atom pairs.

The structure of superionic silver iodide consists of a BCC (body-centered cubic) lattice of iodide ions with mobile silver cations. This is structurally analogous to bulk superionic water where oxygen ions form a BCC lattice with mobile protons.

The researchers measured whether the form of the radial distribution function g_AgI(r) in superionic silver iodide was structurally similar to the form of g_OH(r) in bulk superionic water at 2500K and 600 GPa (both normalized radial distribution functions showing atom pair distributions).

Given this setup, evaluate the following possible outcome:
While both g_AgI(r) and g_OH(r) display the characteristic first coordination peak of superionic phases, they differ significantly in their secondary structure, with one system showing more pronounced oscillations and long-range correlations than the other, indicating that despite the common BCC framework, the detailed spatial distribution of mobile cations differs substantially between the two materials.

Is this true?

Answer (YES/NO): NO